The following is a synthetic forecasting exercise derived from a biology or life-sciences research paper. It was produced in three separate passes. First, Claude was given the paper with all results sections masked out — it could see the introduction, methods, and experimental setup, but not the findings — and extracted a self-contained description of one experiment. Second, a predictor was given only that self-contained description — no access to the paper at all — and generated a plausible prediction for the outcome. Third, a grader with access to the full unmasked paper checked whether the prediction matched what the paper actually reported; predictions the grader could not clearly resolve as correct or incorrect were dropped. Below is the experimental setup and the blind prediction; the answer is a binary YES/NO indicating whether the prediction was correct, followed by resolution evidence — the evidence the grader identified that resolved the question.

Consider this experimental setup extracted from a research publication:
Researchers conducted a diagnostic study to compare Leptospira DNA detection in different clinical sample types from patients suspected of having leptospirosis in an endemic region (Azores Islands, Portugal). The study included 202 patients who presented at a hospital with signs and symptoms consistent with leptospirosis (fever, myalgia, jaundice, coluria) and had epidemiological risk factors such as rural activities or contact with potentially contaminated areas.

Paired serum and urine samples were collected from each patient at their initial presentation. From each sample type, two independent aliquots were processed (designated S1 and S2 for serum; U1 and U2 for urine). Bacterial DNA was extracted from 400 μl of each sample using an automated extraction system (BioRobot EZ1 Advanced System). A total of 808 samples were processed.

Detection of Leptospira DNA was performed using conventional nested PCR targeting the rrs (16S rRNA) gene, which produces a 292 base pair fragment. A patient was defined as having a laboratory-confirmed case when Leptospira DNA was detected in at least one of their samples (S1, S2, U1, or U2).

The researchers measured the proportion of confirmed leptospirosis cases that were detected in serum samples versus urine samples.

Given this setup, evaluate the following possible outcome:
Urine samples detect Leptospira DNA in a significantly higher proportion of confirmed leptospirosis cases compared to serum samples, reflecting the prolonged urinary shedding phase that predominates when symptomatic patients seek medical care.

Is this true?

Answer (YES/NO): NO